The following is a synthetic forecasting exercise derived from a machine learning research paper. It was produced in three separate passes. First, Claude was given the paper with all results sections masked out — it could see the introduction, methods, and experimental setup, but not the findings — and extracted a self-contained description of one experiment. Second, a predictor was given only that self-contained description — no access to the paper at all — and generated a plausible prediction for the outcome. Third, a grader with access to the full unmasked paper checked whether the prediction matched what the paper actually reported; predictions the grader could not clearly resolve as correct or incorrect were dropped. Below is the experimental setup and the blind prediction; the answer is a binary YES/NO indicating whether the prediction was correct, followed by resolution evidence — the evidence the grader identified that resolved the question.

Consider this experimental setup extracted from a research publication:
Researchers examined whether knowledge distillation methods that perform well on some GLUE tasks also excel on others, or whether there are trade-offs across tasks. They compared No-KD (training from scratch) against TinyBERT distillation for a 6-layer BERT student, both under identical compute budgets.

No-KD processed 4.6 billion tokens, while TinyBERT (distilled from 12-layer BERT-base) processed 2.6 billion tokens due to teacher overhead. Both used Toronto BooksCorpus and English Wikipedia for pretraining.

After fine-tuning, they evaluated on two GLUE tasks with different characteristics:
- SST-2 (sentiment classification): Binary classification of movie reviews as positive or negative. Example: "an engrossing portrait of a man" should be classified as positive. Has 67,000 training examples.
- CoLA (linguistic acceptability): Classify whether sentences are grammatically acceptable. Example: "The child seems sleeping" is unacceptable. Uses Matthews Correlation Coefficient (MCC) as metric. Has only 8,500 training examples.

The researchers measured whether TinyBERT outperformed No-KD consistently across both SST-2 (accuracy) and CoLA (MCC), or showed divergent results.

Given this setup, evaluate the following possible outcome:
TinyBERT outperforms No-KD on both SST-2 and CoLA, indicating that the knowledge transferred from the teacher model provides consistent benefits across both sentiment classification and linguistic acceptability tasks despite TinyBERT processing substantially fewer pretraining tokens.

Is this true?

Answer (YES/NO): NO